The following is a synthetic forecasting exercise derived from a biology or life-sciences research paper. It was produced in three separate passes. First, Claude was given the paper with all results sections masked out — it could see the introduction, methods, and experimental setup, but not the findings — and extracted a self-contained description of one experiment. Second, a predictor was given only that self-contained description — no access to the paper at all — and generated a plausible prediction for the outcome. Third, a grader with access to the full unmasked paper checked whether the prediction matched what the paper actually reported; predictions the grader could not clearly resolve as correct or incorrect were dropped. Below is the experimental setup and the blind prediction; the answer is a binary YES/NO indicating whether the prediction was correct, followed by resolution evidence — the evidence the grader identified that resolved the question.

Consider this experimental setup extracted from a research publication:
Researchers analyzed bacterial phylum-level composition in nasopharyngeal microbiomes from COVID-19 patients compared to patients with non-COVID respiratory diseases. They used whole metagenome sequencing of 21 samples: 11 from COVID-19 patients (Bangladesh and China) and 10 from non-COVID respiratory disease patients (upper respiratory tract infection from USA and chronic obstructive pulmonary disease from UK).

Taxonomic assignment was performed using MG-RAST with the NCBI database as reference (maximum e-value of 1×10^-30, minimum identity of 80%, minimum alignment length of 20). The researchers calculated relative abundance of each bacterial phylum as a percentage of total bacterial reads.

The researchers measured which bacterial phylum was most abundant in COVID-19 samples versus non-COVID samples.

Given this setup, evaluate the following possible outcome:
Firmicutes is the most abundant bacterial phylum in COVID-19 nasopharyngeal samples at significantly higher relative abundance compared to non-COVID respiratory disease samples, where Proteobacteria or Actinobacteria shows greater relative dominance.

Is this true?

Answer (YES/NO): NO